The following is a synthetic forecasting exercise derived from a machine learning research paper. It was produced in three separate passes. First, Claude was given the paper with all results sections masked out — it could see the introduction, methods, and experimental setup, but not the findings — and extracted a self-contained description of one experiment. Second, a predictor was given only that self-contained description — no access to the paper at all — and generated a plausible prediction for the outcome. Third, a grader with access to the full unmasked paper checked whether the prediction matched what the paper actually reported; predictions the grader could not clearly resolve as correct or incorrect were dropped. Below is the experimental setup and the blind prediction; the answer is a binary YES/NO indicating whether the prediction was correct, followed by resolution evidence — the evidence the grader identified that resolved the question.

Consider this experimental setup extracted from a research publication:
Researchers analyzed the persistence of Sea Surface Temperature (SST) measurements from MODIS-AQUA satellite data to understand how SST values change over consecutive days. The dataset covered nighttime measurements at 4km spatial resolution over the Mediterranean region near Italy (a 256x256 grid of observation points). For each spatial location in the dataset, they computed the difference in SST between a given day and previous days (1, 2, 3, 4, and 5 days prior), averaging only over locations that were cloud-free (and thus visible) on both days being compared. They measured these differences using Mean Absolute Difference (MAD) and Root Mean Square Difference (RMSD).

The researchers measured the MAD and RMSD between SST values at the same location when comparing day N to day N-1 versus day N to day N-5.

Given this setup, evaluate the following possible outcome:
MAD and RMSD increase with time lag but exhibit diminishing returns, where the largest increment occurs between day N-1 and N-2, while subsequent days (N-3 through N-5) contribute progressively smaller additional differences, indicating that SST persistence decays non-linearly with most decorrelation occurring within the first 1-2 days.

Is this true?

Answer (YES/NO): YES